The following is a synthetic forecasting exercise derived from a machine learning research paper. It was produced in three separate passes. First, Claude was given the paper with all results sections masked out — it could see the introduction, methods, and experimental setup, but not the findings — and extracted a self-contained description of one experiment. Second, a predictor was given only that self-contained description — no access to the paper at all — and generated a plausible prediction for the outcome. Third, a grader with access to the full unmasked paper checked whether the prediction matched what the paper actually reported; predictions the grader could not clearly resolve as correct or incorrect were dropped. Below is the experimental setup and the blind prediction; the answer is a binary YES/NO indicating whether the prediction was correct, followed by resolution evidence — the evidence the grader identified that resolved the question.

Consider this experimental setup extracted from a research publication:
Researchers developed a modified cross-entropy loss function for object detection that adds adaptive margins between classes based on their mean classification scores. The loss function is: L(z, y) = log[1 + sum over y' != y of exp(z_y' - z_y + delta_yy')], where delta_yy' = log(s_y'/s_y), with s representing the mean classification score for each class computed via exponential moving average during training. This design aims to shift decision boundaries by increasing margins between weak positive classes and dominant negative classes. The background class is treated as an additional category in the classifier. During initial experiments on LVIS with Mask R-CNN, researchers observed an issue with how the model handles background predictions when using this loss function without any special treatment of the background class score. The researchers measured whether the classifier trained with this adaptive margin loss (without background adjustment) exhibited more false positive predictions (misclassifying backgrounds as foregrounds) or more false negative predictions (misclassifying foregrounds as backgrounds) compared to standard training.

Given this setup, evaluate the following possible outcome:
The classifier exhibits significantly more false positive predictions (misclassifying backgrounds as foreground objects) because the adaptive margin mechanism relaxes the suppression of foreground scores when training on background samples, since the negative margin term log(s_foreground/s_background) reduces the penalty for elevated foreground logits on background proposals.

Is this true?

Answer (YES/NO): YES